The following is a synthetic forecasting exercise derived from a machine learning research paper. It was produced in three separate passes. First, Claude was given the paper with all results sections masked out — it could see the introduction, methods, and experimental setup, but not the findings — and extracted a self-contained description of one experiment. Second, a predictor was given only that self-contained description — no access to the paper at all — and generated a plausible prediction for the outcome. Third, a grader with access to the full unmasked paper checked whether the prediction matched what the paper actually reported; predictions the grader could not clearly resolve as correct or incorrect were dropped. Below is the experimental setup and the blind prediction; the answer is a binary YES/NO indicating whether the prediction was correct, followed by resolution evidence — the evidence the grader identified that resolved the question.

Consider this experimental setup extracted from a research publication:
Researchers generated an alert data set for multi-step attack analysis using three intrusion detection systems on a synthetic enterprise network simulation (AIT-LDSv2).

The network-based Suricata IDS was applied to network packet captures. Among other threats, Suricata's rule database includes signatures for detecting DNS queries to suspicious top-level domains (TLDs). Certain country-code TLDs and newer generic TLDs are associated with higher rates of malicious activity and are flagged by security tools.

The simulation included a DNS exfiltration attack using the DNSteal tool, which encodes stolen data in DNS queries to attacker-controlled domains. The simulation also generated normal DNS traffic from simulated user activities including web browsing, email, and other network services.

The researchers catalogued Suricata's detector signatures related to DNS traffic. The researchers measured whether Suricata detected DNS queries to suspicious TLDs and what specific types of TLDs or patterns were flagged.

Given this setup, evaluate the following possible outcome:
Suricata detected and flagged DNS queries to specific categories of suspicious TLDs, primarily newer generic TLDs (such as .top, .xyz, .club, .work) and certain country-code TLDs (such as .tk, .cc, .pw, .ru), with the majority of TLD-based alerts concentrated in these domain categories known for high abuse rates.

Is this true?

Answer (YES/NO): NO